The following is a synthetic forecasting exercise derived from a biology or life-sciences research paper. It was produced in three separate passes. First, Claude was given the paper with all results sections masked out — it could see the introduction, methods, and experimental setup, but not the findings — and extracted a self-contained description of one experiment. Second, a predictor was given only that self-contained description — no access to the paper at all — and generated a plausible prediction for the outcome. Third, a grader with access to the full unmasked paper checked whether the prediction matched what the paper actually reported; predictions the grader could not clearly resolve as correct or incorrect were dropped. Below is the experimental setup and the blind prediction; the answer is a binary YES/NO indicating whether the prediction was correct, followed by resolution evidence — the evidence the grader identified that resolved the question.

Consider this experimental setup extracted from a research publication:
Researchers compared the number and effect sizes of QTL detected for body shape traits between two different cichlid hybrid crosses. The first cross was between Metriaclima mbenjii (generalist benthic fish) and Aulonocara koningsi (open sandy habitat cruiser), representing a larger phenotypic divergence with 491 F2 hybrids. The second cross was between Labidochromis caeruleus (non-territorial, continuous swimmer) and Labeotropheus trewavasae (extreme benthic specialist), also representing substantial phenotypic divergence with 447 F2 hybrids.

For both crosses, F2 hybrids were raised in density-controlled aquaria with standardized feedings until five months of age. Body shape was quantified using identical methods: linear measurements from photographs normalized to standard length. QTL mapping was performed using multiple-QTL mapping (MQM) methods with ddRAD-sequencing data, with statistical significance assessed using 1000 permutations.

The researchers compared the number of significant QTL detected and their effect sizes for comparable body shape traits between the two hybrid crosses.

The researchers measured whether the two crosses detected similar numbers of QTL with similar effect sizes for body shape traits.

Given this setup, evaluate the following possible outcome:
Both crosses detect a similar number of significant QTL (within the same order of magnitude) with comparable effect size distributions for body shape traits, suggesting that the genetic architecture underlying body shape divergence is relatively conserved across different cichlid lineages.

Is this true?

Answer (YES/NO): NO